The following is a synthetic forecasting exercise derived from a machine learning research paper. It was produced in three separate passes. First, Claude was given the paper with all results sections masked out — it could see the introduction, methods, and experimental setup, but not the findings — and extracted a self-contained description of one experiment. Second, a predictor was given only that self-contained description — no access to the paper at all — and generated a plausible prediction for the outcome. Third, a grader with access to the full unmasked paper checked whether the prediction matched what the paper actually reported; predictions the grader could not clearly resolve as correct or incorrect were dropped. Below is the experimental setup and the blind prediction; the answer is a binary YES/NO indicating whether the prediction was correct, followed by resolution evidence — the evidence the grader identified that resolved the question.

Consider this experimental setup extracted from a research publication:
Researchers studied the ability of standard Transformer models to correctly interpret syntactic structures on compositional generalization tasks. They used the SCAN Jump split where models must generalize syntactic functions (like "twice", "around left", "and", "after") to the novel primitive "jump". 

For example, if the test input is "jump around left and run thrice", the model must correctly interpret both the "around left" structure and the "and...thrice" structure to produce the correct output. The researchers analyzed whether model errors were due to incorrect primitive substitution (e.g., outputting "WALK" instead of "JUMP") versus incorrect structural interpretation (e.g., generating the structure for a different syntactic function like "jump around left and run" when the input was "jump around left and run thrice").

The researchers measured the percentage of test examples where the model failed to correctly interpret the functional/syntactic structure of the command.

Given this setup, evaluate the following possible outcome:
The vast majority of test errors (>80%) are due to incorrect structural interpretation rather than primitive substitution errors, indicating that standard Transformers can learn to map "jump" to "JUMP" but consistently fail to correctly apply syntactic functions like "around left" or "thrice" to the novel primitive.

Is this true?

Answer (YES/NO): NO